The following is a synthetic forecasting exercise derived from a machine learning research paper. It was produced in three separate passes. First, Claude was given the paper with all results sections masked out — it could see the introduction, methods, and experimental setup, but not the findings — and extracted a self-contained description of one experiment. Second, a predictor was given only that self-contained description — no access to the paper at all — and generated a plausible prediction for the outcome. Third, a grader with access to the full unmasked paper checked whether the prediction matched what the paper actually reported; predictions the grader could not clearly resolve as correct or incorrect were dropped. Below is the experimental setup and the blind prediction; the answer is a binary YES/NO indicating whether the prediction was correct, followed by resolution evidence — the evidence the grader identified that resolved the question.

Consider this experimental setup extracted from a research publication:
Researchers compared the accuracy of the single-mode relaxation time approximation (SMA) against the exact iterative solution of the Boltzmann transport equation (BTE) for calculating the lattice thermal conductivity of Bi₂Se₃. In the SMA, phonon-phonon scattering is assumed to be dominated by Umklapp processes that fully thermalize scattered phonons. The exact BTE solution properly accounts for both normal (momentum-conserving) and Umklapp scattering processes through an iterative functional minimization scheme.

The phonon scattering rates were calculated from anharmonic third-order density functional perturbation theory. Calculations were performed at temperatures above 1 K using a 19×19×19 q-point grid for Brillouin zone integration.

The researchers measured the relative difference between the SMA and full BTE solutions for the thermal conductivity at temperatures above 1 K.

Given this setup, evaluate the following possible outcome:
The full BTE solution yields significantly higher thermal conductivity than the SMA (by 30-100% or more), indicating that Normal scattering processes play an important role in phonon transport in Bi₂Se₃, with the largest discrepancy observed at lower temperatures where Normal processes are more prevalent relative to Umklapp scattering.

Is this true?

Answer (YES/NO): NO